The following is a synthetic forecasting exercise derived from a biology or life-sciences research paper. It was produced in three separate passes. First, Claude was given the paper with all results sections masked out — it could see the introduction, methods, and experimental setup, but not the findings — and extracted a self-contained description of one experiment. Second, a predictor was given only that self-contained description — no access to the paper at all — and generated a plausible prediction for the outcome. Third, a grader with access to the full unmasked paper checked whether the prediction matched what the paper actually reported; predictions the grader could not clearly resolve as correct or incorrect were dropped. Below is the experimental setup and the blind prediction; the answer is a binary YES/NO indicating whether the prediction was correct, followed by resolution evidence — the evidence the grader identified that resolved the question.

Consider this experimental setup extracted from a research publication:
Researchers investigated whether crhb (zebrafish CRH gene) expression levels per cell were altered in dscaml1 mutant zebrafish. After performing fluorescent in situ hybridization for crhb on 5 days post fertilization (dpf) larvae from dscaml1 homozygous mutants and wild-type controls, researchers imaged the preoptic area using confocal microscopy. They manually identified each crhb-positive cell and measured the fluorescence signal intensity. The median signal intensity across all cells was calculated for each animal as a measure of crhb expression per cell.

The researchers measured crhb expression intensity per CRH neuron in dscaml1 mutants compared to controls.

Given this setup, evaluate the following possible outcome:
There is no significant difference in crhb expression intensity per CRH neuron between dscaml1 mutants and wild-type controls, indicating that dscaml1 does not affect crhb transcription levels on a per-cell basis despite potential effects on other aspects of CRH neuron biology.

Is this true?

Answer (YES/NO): NO